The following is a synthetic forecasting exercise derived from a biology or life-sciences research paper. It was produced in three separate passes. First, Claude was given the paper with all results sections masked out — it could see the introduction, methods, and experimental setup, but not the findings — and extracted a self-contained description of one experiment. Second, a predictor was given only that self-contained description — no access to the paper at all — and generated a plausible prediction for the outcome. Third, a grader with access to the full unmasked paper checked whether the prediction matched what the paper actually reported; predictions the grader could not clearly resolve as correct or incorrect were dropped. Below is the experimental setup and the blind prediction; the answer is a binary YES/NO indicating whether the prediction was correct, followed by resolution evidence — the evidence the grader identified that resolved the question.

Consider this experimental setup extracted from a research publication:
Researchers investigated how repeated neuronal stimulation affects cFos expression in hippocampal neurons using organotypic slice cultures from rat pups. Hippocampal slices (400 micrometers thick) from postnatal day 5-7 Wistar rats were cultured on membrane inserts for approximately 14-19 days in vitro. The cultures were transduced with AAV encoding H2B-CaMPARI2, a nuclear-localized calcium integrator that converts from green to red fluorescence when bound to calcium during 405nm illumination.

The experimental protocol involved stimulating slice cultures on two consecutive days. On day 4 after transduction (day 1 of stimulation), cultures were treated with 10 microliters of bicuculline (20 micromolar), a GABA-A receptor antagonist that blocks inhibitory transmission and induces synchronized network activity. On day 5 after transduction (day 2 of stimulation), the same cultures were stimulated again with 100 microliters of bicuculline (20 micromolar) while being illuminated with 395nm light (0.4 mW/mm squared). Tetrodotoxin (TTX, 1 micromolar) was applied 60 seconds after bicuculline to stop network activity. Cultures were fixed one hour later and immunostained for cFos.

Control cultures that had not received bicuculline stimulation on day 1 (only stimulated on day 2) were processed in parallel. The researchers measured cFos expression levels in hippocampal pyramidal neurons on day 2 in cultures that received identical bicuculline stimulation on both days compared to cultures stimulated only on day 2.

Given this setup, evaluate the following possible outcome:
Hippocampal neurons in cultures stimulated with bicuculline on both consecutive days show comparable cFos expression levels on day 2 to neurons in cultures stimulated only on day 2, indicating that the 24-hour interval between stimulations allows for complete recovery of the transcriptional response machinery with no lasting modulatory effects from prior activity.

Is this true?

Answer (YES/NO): NO